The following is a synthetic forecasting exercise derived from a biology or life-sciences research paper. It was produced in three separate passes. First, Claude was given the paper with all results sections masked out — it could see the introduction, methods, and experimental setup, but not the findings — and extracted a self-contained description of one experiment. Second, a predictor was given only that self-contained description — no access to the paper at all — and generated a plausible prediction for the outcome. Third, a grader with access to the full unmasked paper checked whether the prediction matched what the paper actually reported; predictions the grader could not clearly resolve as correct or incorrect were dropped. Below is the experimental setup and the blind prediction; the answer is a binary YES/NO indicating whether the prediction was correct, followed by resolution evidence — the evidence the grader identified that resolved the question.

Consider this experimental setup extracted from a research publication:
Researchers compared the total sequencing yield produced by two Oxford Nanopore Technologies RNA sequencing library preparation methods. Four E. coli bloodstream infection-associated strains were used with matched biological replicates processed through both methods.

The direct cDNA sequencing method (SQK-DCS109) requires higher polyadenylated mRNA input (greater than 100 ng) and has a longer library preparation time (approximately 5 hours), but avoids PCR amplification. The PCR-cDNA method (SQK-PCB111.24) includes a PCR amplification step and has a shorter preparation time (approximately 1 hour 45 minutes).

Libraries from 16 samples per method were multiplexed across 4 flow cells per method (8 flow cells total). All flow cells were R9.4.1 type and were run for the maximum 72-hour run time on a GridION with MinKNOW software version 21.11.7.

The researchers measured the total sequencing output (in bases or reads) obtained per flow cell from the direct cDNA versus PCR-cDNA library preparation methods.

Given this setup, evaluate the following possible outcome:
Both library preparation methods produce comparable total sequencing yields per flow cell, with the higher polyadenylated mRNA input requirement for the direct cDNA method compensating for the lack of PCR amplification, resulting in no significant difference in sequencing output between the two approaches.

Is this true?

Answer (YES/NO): NO